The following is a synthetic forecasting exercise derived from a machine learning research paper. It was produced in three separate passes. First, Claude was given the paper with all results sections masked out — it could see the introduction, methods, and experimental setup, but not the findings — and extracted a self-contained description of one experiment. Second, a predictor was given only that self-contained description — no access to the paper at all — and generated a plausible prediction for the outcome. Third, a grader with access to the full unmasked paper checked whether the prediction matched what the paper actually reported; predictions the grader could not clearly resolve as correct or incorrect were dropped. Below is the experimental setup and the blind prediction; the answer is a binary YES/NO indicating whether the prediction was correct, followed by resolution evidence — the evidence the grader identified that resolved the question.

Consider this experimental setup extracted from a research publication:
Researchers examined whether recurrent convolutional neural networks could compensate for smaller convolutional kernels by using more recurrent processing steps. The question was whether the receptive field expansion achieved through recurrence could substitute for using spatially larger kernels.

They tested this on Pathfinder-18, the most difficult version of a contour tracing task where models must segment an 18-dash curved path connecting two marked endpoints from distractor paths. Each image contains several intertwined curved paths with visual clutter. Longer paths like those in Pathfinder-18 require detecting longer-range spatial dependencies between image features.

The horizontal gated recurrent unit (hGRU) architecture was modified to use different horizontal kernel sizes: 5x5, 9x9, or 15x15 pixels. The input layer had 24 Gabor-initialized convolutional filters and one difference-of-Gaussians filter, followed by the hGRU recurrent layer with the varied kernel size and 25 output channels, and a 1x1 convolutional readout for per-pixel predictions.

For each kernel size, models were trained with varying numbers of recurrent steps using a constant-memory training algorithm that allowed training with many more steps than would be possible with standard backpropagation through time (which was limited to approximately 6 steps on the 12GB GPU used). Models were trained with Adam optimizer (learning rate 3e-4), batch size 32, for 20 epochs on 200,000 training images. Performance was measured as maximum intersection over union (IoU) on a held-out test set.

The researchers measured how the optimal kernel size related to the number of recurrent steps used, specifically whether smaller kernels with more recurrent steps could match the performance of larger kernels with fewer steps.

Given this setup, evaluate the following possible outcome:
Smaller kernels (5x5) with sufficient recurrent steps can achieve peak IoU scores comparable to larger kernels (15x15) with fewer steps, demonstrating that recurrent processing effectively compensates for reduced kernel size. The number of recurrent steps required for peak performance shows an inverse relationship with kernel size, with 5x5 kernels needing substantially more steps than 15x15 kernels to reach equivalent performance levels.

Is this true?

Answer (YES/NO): YES